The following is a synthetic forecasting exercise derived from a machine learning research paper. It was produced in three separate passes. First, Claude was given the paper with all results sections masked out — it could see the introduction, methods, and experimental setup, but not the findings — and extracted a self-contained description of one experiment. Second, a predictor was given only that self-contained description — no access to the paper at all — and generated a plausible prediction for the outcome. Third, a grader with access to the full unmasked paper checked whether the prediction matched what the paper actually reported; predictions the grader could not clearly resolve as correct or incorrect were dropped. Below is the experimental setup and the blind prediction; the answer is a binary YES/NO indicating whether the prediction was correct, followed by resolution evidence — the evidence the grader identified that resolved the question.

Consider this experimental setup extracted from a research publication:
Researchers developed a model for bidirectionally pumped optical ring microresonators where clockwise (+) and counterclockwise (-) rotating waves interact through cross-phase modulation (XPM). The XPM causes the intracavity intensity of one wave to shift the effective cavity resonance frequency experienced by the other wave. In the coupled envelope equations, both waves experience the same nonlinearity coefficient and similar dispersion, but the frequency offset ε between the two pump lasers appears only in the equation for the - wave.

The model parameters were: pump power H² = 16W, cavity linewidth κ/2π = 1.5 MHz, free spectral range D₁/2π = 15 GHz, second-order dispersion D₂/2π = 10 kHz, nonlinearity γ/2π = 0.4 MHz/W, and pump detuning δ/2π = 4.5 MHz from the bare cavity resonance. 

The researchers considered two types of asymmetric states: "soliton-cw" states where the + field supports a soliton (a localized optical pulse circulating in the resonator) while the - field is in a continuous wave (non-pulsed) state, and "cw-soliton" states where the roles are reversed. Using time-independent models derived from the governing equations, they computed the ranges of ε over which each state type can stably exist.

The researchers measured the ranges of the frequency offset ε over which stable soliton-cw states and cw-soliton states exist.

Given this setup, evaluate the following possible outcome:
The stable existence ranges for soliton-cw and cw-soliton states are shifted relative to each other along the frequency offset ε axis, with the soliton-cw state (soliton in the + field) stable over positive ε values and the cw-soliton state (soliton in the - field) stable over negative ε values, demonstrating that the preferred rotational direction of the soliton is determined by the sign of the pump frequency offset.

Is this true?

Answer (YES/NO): NO